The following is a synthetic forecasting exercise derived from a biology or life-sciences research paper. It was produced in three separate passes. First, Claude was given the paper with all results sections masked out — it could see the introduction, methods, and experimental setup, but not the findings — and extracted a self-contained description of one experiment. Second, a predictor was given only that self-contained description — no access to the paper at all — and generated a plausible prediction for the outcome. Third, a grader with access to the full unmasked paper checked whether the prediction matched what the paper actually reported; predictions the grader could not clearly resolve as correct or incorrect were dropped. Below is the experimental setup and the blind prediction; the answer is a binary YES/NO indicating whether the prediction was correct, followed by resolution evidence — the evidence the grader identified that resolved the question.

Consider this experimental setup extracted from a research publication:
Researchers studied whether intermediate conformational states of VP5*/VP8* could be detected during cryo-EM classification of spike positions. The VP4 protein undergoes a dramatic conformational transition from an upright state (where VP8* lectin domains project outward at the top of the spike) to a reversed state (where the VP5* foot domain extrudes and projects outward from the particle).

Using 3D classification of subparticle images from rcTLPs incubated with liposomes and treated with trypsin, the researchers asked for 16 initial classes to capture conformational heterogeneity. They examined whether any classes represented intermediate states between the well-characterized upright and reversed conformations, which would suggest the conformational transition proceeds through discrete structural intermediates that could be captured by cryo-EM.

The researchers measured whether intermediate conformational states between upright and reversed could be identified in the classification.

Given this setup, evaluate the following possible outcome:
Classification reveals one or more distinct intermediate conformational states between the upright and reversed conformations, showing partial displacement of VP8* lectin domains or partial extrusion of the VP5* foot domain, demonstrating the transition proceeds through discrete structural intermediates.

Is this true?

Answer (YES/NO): YES